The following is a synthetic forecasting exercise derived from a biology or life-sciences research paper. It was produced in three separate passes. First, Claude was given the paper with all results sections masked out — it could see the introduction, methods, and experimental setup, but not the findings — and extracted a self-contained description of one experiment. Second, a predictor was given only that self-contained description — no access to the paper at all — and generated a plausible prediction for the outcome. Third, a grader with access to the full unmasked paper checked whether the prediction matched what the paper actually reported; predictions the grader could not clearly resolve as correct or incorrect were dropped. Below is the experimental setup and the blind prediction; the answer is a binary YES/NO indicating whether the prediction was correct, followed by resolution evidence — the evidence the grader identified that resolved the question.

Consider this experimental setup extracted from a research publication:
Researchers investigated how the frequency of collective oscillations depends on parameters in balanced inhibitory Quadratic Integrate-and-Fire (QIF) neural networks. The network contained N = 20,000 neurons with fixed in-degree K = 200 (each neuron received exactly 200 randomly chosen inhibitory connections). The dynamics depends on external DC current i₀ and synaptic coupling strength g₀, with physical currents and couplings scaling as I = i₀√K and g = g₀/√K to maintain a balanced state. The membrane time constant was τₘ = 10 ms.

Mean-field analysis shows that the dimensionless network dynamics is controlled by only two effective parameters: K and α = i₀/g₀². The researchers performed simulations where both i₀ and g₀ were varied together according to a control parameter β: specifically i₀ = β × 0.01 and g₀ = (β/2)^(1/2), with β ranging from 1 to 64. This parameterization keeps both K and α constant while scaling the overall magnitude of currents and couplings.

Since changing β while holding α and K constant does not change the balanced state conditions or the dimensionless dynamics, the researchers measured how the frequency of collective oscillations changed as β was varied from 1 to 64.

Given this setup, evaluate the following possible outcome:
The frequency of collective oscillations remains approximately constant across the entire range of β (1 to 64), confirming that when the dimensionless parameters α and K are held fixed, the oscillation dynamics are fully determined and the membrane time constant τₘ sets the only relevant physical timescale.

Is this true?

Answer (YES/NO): NO